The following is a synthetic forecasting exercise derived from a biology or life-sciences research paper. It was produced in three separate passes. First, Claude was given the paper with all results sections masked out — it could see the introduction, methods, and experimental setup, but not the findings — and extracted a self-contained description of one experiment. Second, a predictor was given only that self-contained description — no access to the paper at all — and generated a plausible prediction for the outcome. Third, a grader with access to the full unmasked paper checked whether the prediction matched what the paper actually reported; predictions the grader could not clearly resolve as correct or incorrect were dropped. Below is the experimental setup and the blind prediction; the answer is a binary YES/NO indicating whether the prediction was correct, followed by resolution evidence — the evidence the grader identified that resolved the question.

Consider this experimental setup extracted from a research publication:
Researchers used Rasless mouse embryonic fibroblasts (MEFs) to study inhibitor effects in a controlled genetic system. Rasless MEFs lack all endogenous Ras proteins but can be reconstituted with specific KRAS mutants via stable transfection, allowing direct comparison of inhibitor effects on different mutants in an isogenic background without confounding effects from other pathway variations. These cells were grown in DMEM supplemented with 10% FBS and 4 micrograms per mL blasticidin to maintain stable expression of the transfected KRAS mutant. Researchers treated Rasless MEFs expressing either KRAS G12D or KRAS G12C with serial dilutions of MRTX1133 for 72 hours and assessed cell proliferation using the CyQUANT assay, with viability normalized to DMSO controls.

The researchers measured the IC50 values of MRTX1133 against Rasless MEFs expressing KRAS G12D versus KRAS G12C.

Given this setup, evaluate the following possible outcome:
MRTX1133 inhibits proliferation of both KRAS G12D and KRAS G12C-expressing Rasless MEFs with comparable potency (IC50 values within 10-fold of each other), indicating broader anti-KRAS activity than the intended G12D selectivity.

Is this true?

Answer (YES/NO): NO